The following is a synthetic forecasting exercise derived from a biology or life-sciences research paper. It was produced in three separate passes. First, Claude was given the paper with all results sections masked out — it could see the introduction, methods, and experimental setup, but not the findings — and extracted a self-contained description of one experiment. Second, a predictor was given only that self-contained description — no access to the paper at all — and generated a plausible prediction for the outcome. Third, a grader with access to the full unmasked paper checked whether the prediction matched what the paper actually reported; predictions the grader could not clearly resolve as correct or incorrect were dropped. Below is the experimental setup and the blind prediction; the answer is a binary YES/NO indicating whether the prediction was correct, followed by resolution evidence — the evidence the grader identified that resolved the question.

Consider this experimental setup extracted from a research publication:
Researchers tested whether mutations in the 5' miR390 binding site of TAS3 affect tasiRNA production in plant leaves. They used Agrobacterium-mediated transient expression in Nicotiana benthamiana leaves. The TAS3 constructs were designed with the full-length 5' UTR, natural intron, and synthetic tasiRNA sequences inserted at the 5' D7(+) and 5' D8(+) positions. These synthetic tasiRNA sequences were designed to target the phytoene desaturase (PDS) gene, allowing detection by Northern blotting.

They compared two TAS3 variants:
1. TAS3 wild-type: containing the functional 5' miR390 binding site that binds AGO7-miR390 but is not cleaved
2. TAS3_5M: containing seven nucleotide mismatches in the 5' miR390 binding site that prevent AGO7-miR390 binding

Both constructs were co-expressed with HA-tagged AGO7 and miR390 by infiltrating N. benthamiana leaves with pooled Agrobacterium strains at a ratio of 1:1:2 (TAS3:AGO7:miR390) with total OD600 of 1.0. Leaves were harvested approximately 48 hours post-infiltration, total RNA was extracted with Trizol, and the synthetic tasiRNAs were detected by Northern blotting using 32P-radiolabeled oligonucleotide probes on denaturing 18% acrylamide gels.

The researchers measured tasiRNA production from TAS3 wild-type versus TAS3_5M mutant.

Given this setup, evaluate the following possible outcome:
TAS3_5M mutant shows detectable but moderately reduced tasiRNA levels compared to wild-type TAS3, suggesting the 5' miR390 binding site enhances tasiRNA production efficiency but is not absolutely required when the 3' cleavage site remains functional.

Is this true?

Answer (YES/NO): NO